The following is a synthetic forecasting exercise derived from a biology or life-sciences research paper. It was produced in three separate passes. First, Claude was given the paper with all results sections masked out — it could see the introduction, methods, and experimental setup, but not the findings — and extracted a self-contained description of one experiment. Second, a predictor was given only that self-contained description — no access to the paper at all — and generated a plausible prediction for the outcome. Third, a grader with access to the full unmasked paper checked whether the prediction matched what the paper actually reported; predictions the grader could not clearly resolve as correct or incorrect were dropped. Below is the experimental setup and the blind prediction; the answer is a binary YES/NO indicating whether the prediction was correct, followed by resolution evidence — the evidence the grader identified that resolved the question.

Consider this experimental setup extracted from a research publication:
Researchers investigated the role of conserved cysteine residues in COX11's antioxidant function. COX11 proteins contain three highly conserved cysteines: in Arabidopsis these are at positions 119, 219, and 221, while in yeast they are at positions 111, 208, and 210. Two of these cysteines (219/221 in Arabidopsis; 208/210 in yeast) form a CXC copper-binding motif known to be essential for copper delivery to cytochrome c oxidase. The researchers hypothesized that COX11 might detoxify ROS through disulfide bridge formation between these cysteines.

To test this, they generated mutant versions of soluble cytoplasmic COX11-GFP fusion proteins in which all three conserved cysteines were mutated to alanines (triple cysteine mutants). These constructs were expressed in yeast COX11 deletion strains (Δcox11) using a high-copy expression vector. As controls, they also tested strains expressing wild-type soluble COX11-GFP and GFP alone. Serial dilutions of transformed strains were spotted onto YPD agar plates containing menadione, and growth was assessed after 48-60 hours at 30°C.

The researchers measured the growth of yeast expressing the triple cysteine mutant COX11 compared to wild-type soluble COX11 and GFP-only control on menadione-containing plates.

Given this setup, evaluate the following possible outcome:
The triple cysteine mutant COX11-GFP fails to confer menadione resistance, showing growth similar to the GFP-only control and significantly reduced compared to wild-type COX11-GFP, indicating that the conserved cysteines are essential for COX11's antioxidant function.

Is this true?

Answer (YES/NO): NO